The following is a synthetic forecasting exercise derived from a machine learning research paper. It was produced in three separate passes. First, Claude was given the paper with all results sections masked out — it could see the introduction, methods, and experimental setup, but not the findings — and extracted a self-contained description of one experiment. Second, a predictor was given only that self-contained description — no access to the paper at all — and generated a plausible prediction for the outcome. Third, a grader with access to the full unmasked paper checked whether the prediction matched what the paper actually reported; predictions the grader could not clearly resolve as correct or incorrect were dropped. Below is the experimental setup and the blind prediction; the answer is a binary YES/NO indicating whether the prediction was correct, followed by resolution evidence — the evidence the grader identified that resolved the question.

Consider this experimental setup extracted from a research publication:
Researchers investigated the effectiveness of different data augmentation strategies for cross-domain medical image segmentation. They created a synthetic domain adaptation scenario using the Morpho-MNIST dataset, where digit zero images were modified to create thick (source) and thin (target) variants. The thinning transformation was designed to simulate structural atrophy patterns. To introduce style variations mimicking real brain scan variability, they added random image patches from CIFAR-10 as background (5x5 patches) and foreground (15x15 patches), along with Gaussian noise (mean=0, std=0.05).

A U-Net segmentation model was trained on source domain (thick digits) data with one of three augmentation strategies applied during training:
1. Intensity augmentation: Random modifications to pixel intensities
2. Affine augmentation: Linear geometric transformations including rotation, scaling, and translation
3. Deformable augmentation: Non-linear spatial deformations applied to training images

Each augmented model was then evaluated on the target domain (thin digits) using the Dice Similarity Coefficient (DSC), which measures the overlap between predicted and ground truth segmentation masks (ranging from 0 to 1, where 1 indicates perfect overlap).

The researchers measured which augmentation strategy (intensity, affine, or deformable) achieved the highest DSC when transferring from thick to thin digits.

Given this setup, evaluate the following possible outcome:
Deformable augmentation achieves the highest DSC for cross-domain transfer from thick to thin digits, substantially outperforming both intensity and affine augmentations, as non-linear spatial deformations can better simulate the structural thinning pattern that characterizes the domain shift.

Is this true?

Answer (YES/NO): NO